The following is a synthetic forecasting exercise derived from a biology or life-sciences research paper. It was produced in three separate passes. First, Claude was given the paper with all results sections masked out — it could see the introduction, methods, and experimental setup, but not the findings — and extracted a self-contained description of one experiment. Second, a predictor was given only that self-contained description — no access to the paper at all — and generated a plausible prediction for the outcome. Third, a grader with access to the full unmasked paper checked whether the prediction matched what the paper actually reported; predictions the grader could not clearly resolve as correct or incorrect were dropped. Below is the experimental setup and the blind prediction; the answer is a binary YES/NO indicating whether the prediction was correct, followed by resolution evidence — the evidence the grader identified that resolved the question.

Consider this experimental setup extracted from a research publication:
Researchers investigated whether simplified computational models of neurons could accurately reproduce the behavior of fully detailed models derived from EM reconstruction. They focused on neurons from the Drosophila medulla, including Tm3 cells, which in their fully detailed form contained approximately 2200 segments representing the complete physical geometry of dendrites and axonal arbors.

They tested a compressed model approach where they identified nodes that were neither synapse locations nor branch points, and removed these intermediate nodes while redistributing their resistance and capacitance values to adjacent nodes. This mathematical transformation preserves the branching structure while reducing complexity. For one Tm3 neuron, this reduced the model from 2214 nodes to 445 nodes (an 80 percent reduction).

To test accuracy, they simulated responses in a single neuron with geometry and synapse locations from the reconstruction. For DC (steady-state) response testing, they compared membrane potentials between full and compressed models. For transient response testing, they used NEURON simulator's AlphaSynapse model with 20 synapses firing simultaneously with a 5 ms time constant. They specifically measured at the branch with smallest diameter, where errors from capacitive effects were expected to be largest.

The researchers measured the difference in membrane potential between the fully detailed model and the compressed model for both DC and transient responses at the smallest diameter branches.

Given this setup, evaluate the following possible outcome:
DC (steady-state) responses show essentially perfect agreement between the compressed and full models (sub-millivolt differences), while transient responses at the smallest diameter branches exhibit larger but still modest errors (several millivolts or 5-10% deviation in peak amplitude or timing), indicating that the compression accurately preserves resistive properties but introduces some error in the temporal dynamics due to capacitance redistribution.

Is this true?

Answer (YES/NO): NO